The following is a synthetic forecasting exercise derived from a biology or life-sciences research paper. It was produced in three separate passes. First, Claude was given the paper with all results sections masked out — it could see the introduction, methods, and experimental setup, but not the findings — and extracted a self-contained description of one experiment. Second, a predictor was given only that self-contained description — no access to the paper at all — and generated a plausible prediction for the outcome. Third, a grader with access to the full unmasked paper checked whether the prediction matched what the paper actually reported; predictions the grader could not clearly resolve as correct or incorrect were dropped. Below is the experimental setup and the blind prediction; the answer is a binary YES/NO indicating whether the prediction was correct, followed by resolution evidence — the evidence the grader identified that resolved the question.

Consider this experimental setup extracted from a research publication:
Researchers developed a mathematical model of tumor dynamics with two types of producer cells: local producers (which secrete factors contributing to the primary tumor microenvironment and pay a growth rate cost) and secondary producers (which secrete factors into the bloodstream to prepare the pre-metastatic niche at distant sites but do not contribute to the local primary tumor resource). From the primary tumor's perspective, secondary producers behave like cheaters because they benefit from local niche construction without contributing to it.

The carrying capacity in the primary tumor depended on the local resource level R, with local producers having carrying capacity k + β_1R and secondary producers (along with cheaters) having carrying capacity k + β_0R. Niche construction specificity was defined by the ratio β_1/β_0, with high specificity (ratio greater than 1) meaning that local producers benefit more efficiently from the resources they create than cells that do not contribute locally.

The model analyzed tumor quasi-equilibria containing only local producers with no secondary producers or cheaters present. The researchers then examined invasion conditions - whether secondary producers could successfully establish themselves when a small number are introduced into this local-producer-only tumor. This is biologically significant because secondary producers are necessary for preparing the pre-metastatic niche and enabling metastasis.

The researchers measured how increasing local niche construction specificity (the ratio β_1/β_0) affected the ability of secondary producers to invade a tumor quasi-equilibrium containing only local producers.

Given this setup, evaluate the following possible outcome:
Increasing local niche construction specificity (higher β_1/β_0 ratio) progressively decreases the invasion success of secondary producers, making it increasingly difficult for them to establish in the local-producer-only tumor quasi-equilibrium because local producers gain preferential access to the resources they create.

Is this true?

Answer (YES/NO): YES